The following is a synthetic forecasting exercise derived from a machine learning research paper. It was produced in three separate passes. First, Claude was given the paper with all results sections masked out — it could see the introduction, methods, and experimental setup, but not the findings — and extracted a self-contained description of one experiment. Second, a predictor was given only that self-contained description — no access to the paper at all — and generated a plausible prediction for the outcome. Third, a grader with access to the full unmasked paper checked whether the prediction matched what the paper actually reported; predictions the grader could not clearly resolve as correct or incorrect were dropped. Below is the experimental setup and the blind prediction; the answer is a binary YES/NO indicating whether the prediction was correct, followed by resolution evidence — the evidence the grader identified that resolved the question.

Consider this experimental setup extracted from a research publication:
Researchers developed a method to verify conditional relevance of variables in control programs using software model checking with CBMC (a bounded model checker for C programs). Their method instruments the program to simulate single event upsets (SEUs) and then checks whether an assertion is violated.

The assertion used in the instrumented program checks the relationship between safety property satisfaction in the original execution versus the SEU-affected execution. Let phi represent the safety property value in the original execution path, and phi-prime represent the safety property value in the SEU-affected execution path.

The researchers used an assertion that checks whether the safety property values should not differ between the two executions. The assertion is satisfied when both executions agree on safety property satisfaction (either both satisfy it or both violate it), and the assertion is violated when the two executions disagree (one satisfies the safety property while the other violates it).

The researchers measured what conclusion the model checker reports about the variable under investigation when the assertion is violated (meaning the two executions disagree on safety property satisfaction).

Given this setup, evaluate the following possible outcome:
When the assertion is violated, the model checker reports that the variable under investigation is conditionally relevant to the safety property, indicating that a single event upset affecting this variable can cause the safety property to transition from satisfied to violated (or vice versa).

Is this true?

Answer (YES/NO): YES